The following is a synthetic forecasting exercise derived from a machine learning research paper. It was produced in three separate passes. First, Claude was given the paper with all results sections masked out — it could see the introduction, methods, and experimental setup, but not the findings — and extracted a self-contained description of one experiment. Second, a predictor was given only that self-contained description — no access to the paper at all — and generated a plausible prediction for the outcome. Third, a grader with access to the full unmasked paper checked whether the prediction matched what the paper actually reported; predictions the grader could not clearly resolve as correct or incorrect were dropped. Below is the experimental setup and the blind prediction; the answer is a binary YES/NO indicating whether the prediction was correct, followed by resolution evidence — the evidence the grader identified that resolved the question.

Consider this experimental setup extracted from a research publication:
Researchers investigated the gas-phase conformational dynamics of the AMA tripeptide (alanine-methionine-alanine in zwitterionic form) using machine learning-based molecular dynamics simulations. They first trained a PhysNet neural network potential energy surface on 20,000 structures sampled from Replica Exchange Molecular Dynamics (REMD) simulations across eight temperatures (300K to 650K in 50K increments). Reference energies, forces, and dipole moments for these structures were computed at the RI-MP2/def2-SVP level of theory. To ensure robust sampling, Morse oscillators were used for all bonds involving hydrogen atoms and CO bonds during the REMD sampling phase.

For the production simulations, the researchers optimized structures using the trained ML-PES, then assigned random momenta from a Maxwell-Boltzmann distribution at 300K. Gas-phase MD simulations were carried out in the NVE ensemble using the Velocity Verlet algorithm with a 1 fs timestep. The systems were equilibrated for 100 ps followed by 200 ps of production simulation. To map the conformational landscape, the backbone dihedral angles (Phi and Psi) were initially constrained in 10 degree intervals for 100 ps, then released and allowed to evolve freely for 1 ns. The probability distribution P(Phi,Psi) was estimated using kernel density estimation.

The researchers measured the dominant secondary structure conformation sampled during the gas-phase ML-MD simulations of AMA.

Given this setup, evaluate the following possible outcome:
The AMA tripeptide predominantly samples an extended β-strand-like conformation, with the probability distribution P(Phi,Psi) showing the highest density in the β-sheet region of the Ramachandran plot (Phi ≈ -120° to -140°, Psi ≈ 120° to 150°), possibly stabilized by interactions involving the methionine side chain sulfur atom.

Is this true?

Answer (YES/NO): NO